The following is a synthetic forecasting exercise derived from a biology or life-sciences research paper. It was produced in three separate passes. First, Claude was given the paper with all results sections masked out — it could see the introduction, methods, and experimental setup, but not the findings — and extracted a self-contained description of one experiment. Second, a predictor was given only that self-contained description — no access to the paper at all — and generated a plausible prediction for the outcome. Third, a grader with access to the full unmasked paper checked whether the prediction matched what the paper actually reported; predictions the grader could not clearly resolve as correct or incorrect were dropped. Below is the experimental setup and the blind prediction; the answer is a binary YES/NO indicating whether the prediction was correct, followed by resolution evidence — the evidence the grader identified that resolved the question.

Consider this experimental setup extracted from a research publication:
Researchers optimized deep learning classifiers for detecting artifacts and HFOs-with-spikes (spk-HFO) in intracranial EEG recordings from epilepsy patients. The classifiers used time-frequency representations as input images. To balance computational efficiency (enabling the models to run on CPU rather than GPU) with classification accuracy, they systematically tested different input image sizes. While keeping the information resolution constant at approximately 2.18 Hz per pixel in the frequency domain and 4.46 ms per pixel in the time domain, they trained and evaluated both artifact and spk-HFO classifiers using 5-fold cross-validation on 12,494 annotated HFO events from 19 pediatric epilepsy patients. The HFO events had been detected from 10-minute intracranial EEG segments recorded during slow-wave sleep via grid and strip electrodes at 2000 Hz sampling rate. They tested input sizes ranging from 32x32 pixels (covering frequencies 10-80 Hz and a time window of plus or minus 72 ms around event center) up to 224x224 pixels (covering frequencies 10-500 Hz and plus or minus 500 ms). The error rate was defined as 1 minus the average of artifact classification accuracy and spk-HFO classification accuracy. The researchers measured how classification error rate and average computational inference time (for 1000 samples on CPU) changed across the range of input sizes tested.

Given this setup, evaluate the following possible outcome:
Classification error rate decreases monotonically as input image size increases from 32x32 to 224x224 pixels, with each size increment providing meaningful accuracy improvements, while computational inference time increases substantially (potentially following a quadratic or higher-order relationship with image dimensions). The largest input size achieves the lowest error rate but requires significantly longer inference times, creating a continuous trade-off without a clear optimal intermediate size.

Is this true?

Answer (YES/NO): NO